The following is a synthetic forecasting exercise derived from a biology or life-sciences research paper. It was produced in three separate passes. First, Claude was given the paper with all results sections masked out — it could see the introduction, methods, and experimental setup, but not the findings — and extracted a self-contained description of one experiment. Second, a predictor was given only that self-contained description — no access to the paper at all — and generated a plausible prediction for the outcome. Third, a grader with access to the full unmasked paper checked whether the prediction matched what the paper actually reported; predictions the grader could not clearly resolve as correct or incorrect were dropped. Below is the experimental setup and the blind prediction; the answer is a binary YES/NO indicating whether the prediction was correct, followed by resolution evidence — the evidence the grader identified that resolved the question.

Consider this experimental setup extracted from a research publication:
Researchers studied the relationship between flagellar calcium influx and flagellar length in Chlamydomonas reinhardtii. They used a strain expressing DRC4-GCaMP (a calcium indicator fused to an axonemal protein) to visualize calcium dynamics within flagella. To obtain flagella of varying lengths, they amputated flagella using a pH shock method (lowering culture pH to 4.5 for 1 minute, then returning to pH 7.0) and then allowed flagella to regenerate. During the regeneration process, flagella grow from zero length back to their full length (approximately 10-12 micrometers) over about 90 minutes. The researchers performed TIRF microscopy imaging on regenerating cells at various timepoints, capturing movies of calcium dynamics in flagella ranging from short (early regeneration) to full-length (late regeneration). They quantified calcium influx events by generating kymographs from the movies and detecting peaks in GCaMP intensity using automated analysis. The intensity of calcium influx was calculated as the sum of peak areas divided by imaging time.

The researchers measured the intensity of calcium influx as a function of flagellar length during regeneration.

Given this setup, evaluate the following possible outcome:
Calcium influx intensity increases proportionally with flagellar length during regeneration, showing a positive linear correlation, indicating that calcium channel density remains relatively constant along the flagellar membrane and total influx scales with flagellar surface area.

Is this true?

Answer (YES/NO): NO